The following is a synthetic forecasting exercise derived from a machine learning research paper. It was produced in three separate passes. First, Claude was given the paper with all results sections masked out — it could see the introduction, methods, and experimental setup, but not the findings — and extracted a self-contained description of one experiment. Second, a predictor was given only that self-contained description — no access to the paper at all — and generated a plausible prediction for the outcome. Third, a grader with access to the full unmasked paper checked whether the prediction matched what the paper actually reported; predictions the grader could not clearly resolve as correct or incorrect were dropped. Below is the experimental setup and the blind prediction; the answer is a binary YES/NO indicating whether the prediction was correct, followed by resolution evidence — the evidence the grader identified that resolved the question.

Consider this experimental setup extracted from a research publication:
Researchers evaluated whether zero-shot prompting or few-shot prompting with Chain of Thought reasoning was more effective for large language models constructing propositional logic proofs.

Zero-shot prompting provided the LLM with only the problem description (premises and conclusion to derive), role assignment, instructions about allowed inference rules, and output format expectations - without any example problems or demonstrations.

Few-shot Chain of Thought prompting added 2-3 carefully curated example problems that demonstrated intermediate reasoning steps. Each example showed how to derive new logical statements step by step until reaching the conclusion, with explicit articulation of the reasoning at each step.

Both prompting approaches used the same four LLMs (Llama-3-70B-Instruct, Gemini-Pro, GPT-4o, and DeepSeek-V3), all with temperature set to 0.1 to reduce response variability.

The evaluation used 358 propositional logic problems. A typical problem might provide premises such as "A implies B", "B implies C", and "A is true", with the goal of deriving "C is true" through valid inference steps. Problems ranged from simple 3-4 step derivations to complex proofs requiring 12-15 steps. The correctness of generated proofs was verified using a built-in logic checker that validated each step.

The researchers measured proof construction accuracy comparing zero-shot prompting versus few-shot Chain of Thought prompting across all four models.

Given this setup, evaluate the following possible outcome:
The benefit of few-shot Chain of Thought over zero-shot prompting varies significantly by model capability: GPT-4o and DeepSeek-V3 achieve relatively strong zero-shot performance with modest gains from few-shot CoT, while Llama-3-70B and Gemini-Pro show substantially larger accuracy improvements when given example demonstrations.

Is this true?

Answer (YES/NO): YES